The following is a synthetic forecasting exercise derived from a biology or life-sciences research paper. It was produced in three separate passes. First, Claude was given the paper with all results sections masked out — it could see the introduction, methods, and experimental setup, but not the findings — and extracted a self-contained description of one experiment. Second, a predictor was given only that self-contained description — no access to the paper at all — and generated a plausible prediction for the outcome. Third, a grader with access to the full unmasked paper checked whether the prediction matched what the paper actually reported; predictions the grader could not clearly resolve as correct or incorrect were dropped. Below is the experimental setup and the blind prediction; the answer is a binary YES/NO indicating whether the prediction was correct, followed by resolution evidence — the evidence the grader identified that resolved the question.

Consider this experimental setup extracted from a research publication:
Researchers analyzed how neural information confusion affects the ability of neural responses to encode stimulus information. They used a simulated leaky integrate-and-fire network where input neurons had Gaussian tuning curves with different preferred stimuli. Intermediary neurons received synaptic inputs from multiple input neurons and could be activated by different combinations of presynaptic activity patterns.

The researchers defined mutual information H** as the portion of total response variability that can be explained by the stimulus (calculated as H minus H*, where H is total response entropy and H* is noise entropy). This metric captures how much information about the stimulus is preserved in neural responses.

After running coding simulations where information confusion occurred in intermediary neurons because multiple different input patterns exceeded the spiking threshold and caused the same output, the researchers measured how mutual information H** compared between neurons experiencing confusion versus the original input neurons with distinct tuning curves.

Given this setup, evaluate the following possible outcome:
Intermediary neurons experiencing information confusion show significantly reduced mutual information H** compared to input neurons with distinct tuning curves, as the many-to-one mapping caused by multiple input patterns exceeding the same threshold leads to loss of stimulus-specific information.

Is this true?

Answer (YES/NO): YES